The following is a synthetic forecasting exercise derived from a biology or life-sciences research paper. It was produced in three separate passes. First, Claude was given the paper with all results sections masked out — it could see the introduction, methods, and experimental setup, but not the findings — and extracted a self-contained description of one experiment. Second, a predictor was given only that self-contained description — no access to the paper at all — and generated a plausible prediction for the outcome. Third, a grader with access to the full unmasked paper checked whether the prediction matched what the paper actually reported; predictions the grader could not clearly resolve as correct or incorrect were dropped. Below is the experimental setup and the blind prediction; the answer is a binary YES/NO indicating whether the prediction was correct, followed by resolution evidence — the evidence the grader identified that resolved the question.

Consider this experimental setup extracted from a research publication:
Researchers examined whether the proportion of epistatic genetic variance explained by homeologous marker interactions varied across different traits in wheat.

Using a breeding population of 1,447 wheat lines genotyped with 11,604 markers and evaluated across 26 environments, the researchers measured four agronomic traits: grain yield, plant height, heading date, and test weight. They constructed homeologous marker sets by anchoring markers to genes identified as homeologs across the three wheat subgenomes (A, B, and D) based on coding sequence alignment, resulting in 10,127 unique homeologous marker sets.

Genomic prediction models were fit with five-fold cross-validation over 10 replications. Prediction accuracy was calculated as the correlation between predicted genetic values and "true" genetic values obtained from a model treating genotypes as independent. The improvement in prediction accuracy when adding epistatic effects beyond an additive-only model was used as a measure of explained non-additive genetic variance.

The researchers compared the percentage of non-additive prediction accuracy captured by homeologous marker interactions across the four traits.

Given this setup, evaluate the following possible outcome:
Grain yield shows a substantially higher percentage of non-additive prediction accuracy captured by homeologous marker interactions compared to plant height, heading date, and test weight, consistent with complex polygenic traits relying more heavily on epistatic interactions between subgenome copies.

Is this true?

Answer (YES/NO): NO